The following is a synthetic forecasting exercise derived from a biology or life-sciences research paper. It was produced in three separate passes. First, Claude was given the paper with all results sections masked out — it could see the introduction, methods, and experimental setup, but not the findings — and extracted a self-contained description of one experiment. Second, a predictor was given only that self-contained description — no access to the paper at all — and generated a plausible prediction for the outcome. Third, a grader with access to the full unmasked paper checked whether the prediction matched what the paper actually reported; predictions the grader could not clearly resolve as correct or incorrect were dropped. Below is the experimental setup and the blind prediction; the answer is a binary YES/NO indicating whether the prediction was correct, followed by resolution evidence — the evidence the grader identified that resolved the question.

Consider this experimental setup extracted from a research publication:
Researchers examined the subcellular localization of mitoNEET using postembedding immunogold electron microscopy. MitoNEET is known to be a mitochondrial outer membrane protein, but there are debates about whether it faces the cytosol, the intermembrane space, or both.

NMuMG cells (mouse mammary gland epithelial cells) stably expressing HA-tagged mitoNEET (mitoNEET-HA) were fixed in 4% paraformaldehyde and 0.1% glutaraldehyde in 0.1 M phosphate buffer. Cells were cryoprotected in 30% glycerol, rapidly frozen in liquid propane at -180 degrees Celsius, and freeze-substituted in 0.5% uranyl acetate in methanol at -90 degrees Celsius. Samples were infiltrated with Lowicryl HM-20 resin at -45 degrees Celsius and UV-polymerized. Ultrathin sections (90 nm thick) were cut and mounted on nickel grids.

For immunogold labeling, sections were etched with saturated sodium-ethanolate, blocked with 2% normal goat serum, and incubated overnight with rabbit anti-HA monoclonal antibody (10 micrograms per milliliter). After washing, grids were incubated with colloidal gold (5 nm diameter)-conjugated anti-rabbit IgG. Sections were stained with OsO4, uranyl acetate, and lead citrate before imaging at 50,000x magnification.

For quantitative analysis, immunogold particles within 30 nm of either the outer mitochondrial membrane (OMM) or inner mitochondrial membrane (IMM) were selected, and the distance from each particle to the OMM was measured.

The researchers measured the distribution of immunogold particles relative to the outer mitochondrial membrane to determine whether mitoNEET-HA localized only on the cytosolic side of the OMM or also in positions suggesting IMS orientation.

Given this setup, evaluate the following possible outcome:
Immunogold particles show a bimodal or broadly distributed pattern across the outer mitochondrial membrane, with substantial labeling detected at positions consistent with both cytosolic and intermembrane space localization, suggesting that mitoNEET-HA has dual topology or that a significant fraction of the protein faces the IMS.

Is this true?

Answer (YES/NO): YES